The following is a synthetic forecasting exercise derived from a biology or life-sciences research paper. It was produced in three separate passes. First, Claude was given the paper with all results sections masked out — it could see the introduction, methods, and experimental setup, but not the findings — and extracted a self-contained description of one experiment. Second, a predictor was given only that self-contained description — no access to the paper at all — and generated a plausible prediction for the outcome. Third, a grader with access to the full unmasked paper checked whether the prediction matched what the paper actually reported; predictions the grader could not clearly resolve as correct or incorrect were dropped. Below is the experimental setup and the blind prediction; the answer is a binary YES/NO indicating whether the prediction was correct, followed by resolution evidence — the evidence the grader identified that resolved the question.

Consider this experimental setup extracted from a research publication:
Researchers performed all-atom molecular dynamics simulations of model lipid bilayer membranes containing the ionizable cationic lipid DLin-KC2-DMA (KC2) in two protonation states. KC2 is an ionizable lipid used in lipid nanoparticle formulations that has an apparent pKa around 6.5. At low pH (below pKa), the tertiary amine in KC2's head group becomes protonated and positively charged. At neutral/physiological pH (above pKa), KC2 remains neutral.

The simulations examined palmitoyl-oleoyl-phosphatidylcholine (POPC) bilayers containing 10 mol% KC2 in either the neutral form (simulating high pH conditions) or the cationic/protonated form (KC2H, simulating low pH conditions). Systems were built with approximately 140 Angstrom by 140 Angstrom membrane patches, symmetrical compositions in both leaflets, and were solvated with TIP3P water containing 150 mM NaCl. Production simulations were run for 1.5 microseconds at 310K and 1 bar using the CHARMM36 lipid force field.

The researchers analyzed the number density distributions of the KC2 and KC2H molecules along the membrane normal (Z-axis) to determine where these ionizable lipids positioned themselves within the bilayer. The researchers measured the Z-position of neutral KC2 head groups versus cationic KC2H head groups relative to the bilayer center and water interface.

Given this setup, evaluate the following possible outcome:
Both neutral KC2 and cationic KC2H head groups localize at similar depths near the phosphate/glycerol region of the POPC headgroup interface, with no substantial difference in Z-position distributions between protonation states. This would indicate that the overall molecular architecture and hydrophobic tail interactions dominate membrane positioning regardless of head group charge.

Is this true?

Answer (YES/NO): NO